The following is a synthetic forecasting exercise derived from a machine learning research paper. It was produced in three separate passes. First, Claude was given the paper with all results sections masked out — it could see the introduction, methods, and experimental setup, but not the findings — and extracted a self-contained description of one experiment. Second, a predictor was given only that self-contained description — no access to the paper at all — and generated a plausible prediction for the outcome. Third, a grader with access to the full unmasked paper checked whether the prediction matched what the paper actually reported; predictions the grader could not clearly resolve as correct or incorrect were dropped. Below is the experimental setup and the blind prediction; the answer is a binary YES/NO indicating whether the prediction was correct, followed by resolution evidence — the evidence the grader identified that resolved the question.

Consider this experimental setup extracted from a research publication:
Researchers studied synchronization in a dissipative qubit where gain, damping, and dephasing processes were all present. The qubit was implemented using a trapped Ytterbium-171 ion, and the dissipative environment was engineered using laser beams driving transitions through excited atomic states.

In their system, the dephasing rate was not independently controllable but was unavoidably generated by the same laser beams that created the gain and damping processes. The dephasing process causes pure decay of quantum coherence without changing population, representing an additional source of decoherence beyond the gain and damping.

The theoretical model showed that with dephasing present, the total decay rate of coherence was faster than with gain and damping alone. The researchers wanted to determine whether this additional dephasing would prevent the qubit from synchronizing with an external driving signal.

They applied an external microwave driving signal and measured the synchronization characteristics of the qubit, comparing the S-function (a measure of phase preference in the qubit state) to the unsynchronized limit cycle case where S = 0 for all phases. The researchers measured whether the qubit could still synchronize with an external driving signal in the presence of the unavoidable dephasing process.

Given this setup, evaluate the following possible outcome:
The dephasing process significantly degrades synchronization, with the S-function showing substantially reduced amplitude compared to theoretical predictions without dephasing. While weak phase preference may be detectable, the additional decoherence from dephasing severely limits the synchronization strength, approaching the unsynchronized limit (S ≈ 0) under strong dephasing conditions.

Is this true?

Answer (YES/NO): NO